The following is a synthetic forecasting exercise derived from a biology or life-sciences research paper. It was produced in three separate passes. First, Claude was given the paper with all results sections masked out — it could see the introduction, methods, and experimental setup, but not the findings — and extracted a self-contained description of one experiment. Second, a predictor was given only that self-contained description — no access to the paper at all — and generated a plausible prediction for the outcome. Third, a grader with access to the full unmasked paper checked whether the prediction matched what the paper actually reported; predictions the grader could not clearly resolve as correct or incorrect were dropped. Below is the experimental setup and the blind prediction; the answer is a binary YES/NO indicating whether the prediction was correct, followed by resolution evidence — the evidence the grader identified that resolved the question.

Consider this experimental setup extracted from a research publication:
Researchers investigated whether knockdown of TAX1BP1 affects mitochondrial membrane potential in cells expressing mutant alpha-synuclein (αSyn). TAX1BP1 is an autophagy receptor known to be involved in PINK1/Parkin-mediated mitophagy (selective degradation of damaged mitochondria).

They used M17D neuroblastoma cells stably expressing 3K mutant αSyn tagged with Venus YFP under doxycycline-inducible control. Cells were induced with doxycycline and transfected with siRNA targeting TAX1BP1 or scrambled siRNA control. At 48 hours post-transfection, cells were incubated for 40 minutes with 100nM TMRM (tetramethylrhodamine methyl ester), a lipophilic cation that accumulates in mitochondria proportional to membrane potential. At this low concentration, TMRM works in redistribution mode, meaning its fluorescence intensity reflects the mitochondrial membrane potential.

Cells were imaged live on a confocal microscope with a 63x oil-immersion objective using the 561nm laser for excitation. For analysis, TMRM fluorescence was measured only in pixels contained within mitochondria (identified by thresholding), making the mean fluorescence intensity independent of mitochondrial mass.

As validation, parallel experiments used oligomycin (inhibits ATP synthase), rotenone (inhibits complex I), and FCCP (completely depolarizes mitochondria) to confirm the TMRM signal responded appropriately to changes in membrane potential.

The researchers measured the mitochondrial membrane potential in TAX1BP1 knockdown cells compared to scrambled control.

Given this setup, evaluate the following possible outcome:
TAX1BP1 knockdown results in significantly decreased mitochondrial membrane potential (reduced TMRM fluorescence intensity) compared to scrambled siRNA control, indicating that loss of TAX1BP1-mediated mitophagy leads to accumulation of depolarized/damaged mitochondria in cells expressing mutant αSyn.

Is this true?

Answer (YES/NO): NO